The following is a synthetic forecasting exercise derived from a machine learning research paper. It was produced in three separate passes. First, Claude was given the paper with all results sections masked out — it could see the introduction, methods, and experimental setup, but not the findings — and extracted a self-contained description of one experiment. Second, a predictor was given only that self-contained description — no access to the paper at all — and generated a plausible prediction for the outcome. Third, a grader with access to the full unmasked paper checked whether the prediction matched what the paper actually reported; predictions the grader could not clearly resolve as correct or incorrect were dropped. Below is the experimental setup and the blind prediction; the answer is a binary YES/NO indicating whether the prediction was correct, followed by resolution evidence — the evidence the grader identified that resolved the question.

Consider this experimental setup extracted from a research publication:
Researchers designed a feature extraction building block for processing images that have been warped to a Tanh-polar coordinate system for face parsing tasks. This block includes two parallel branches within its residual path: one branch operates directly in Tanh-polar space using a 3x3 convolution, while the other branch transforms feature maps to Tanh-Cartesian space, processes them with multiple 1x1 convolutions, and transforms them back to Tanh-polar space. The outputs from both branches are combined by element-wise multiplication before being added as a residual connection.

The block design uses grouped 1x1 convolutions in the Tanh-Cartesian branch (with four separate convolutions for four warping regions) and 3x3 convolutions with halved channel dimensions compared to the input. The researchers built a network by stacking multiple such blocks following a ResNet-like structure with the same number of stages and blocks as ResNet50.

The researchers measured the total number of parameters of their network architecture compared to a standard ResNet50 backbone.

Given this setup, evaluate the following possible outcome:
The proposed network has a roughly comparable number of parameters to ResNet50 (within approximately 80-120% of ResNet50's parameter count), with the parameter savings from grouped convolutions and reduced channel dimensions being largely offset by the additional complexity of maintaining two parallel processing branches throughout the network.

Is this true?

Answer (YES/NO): NO